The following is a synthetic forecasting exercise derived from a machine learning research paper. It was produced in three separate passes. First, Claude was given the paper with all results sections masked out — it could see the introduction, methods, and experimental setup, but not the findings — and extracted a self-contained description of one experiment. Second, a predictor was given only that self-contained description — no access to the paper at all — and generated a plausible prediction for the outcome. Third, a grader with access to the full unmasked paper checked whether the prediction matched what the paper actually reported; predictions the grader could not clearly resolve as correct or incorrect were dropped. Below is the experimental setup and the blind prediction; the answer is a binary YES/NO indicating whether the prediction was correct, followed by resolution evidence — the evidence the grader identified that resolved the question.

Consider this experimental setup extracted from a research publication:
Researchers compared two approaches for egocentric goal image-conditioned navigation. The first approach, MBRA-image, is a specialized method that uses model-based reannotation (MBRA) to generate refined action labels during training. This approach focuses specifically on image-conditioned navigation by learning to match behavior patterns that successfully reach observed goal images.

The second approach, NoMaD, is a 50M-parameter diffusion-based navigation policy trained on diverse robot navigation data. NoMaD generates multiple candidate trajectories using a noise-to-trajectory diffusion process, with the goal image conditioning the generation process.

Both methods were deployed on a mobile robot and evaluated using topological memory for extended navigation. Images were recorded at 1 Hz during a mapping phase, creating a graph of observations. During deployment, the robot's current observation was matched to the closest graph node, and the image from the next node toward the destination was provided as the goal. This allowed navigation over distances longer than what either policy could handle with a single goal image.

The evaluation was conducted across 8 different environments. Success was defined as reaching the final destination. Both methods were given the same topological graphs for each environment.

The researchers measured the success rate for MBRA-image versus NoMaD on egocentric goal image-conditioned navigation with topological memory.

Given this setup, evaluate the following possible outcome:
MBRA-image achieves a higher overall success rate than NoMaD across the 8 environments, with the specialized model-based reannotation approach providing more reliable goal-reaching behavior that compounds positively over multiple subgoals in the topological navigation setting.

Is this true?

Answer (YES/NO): YES